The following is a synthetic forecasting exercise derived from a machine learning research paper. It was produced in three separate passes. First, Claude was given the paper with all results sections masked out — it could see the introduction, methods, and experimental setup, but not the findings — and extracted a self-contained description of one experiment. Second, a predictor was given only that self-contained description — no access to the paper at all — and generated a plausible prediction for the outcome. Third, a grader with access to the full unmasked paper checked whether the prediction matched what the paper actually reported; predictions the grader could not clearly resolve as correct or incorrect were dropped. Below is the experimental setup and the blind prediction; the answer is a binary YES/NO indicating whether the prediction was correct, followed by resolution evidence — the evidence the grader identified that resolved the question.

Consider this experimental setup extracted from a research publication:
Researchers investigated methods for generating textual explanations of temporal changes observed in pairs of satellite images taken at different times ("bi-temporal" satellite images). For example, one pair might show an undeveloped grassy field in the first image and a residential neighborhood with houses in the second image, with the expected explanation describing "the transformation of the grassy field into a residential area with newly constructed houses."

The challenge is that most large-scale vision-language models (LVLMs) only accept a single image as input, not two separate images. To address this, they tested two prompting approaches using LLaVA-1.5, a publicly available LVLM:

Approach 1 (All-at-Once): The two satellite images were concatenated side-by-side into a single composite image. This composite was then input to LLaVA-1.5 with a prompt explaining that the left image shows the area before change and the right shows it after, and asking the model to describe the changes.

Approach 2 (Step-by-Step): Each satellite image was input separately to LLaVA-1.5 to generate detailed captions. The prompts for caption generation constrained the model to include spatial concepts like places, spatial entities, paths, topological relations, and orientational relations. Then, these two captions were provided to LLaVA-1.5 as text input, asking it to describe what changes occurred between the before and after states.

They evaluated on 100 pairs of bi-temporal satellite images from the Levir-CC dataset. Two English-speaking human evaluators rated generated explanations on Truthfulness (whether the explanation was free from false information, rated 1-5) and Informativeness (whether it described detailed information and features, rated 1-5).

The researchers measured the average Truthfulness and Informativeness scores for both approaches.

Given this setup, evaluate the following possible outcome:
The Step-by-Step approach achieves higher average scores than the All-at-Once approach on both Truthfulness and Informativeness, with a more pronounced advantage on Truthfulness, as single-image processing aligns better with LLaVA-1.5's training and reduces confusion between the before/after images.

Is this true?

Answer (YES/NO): YES